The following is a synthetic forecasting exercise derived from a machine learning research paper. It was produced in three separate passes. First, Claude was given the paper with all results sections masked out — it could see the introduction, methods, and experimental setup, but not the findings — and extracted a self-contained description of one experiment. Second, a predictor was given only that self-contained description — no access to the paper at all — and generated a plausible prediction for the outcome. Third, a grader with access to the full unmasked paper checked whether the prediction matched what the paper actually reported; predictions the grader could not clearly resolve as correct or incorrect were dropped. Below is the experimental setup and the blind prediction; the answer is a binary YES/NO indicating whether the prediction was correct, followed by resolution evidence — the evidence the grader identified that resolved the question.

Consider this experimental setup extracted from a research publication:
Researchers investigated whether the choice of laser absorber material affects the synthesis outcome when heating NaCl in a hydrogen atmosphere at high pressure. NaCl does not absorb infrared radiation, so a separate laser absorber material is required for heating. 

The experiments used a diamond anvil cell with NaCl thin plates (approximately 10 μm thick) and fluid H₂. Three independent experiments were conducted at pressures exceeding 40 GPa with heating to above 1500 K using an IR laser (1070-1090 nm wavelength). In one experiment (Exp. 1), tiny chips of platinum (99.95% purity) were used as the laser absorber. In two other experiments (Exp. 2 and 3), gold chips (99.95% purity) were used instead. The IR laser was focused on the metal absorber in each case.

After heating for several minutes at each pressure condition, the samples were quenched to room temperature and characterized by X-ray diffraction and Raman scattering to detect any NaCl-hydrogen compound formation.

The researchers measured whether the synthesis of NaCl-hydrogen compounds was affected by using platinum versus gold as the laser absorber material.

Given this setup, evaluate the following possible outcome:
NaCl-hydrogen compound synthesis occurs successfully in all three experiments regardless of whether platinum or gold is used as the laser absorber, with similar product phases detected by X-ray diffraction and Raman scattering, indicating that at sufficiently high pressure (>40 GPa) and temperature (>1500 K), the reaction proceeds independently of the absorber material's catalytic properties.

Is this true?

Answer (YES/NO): YES